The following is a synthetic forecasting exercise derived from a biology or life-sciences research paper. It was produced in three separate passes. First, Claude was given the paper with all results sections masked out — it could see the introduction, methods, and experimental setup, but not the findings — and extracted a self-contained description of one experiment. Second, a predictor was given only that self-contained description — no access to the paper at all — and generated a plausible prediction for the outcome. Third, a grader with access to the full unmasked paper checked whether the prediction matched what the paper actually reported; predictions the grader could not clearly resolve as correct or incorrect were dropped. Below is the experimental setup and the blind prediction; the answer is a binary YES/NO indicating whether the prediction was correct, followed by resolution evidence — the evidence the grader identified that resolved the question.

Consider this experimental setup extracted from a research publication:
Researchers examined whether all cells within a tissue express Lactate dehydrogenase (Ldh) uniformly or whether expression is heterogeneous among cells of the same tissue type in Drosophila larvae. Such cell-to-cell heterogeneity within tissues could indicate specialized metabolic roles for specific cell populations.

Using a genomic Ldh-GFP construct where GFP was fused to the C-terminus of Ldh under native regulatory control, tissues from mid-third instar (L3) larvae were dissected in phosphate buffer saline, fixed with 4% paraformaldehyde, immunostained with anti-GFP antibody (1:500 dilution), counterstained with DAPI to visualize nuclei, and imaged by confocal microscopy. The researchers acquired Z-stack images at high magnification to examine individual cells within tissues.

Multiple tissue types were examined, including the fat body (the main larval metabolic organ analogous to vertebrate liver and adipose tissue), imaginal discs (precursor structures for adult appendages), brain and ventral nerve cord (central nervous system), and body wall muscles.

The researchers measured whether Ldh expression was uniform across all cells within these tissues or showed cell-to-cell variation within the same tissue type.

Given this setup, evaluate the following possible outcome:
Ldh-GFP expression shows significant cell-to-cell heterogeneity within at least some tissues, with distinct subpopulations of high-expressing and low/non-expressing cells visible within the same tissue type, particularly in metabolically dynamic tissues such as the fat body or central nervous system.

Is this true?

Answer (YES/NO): NO